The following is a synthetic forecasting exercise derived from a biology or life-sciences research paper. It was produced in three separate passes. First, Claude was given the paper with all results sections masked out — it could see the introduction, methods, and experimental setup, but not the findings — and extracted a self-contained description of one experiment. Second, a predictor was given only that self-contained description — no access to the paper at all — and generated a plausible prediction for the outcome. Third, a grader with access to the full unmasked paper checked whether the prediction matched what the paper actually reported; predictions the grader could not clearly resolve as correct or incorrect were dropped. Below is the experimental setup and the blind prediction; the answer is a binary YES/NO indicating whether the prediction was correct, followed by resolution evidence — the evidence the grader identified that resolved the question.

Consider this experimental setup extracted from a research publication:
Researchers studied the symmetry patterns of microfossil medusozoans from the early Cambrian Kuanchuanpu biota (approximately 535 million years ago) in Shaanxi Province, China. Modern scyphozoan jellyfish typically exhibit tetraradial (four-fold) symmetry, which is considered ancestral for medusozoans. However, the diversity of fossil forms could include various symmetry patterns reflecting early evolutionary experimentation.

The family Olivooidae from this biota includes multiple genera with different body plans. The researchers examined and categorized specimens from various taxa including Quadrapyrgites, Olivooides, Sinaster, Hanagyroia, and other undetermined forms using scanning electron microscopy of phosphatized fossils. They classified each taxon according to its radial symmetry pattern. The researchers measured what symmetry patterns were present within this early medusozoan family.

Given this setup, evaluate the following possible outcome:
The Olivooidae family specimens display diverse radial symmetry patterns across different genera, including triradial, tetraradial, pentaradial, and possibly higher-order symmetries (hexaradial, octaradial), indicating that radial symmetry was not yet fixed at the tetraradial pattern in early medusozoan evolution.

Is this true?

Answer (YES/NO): NO